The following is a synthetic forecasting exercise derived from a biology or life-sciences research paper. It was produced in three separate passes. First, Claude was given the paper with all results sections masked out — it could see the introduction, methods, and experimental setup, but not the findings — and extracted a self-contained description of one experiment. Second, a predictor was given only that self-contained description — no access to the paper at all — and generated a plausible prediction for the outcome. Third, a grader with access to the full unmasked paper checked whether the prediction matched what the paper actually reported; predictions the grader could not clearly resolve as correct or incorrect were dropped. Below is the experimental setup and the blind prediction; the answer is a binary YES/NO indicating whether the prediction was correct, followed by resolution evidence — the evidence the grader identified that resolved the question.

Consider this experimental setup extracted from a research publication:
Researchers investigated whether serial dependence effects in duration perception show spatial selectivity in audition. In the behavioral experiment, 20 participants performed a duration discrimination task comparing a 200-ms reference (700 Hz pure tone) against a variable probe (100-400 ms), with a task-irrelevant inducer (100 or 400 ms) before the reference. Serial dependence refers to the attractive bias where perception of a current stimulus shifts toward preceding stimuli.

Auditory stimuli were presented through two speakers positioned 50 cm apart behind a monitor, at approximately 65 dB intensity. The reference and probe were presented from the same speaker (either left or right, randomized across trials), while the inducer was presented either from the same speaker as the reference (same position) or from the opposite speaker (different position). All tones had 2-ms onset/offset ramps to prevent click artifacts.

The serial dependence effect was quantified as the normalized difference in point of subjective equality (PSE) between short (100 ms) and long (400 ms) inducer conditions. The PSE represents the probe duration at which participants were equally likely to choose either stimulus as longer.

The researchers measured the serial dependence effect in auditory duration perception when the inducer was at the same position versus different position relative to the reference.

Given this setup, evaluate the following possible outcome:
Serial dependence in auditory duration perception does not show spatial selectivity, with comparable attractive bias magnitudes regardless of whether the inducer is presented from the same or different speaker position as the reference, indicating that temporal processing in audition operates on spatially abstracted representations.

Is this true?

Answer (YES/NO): YES